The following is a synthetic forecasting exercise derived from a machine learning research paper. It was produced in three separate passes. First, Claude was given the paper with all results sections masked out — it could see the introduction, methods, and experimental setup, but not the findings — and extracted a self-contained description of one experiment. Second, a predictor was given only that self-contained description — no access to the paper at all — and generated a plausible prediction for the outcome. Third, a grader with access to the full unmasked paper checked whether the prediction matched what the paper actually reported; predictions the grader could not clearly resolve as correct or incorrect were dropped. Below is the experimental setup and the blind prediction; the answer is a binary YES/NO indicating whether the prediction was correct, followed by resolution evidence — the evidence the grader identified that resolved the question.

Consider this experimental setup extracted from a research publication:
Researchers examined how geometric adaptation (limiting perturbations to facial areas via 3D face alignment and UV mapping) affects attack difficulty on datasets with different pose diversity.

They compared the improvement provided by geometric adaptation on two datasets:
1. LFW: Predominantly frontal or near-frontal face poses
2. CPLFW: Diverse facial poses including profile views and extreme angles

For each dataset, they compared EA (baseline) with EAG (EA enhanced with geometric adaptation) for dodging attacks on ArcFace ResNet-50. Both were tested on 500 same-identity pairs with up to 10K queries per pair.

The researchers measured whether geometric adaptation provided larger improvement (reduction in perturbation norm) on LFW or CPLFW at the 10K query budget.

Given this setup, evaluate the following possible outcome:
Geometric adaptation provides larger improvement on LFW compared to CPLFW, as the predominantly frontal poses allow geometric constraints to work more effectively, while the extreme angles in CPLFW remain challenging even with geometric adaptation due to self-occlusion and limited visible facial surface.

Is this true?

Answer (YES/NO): YES